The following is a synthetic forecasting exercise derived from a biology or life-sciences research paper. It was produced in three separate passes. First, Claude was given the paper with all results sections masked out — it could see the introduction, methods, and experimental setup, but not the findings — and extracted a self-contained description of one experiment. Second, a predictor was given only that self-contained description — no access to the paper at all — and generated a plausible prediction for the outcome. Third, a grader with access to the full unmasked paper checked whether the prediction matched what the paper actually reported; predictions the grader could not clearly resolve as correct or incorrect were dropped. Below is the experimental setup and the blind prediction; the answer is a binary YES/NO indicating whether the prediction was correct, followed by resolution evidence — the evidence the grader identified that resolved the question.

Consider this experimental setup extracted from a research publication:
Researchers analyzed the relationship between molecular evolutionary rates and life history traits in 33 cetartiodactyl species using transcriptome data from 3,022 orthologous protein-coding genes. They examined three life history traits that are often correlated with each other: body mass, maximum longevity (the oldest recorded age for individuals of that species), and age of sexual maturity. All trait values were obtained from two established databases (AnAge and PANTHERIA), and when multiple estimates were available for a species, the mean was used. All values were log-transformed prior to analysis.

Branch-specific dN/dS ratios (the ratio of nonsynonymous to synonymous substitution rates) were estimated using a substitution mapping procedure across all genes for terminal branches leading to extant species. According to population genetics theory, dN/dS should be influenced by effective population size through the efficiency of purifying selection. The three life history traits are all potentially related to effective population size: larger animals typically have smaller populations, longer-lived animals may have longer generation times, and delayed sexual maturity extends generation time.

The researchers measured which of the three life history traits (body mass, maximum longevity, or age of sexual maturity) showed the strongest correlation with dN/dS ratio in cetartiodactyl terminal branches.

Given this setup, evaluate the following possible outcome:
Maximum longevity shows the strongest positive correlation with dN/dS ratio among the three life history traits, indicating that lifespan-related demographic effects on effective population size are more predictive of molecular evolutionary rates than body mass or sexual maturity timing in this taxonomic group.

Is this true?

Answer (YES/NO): YES